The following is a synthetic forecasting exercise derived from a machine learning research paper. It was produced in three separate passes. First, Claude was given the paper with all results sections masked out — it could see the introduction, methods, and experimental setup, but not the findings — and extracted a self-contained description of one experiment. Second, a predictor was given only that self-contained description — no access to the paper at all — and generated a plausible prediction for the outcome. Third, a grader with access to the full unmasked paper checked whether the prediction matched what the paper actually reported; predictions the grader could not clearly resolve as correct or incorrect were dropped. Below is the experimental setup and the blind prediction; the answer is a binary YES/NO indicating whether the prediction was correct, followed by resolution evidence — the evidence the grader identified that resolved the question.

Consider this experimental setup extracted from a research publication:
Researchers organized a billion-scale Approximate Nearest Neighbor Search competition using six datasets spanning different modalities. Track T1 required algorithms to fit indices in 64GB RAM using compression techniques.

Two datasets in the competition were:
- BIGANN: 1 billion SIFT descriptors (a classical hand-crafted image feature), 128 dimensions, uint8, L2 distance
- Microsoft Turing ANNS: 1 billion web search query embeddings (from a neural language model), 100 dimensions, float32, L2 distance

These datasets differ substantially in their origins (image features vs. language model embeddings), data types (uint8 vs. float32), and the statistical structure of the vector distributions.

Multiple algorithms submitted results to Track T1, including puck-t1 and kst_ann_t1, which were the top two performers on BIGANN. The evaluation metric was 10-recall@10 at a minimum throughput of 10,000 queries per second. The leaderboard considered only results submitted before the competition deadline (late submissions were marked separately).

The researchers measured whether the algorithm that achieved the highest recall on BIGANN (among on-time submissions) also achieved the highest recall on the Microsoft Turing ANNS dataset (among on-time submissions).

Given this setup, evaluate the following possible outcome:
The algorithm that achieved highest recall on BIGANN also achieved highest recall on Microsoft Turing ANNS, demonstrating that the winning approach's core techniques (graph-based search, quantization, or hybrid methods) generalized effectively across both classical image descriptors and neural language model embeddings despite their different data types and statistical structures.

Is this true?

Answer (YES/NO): NO